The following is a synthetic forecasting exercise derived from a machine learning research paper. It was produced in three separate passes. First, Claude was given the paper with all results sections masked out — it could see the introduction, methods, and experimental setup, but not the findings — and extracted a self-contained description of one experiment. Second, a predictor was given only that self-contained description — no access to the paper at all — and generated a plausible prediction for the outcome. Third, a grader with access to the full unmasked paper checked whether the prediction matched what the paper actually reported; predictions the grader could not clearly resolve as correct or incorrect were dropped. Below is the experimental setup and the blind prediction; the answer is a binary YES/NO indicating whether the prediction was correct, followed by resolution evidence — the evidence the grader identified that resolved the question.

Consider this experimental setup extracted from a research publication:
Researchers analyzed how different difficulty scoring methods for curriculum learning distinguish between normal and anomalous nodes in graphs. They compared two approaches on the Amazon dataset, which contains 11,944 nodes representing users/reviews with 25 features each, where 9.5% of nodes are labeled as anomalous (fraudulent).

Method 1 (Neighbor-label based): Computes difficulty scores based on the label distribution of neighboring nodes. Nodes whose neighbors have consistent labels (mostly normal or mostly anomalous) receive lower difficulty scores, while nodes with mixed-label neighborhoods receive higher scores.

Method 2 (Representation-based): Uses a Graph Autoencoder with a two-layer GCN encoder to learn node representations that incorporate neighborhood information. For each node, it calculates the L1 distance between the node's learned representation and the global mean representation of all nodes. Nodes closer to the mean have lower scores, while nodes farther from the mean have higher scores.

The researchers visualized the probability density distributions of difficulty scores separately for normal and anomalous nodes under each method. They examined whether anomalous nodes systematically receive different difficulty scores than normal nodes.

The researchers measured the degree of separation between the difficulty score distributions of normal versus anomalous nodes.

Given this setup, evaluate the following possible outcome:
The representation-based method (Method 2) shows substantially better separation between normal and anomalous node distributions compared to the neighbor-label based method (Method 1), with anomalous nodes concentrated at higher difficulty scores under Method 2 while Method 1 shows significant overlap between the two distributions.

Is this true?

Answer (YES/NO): YES